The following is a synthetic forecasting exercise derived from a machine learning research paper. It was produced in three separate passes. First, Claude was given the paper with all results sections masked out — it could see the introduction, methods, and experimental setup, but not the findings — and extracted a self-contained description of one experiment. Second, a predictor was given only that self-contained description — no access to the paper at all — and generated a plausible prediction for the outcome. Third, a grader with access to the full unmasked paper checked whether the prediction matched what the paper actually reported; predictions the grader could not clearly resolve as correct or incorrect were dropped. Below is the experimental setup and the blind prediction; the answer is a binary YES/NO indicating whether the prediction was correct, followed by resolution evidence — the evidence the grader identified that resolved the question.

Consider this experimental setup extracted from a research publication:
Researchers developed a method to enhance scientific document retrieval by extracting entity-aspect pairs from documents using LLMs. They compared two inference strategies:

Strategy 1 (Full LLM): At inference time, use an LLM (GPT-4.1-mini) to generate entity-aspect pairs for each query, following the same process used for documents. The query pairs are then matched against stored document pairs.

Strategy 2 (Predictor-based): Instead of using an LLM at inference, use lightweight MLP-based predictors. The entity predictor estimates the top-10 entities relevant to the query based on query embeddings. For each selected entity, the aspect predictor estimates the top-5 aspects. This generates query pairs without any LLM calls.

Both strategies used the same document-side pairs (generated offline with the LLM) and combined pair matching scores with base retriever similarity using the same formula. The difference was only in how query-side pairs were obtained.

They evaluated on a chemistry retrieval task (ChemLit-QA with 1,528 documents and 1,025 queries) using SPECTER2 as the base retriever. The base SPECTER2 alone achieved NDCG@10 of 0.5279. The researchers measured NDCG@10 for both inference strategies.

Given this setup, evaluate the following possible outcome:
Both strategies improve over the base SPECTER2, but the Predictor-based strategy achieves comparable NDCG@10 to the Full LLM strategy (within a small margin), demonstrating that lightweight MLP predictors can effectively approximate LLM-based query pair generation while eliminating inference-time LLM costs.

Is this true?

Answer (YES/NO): NO